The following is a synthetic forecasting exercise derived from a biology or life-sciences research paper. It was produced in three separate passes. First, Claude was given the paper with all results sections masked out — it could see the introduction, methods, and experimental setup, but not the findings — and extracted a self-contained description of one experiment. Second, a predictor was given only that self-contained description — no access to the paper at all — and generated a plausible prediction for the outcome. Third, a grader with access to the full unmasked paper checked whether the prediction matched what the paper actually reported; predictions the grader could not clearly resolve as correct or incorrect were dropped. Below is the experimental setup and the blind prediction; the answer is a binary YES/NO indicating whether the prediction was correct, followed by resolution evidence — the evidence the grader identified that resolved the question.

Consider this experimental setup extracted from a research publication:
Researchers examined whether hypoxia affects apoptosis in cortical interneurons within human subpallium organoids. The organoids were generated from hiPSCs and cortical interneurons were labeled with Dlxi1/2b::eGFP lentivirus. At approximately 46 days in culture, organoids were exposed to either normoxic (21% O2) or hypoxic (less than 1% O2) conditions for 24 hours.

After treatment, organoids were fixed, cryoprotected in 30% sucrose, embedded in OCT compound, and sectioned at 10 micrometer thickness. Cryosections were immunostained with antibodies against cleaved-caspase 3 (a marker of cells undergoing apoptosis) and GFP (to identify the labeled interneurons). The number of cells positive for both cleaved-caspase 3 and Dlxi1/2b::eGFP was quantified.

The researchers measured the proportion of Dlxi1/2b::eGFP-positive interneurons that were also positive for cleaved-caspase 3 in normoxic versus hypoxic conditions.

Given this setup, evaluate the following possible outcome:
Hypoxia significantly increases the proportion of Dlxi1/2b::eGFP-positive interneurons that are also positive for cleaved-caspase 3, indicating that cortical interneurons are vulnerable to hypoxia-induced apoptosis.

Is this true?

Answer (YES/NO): NO